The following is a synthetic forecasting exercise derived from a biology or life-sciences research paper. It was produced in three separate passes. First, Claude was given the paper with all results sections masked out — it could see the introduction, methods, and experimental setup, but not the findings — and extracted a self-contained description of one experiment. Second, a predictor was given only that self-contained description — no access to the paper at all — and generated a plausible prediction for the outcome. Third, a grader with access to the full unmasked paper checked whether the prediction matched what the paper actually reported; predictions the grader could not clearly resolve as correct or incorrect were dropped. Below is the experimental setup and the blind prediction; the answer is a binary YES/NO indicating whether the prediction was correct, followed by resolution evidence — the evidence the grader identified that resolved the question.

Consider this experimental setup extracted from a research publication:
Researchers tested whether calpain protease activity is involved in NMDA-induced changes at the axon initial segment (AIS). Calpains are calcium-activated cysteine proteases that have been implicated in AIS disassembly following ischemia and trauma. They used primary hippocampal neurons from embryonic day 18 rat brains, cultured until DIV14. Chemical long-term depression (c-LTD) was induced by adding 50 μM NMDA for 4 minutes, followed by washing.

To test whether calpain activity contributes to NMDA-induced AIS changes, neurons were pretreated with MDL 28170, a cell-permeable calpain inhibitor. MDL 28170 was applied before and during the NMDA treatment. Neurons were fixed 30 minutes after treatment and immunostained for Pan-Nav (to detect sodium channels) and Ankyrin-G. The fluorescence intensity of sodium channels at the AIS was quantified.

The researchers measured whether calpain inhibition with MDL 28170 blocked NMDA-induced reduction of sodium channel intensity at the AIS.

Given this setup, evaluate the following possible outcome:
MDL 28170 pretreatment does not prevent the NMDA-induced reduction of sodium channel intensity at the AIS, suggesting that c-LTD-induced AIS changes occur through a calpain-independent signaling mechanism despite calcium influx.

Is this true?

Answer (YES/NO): YES